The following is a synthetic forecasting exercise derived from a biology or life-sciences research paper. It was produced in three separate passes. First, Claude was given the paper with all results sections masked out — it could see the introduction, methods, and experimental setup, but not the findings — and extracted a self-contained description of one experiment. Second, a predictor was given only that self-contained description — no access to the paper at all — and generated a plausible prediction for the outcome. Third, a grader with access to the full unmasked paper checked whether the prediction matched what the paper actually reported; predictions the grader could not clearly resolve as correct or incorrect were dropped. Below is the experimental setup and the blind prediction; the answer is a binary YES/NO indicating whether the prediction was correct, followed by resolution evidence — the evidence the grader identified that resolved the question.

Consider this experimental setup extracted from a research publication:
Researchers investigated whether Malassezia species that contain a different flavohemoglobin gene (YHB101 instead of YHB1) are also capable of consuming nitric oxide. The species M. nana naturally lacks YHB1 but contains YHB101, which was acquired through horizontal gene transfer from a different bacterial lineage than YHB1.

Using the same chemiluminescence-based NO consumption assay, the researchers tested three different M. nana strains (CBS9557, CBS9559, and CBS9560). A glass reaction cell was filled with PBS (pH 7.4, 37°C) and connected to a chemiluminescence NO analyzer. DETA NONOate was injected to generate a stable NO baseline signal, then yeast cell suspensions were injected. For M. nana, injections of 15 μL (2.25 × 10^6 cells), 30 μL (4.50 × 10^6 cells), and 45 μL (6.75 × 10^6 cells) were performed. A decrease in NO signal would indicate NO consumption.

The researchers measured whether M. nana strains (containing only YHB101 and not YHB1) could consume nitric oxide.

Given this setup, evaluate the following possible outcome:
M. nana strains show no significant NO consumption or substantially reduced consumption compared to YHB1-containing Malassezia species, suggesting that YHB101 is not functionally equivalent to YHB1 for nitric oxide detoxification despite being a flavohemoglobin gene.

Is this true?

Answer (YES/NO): NO